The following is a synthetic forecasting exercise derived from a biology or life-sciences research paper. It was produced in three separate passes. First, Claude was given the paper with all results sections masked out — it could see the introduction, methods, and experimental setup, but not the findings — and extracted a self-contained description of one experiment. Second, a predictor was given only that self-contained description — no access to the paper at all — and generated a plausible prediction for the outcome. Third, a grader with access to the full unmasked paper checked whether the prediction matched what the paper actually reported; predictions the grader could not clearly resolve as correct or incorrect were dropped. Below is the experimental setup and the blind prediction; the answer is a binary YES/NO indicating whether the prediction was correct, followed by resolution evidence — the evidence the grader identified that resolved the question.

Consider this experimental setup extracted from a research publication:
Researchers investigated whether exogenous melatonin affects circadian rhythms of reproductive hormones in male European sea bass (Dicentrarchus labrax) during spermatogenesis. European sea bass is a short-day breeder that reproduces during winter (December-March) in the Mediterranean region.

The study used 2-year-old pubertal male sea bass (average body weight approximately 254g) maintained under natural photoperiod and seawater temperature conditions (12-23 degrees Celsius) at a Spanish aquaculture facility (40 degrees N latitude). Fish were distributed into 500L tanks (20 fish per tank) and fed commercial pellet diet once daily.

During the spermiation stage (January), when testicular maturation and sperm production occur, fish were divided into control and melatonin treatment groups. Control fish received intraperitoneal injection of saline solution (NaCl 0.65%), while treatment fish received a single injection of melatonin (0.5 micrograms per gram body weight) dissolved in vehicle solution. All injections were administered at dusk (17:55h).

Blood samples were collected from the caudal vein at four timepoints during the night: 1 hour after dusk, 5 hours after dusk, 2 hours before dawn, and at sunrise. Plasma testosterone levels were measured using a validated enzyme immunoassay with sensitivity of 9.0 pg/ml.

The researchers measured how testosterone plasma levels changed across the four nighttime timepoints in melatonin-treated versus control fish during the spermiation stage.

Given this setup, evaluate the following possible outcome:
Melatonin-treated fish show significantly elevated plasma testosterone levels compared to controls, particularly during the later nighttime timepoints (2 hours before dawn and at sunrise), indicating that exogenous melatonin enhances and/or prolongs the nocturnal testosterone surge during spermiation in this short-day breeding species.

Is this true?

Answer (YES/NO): NO